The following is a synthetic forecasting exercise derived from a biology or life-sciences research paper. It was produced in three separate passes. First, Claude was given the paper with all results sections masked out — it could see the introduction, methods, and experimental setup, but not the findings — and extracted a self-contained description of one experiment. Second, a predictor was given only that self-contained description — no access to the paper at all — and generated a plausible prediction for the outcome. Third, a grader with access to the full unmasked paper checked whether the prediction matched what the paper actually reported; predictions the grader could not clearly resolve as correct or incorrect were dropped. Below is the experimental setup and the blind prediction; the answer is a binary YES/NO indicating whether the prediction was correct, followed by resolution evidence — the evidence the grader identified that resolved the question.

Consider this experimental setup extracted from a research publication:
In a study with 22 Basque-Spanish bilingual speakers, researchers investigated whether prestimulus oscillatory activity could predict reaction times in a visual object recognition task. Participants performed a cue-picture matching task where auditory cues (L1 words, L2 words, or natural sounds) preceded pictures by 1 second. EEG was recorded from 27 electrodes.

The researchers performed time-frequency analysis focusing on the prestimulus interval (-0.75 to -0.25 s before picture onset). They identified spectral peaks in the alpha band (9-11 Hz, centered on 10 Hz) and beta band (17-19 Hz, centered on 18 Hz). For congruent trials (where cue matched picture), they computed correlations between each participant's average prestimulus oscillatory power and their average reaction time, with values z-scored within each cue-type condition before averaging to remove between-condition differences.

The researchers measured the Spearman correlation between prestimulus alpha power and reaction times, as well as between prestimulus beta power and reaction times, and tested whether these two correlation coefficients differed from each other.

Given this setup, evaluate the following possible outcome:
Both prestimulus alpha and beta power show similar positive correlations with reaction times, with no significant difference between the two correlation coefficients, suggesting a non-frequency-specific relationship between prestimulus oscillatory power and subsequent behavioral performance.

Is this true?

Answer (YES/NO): NO